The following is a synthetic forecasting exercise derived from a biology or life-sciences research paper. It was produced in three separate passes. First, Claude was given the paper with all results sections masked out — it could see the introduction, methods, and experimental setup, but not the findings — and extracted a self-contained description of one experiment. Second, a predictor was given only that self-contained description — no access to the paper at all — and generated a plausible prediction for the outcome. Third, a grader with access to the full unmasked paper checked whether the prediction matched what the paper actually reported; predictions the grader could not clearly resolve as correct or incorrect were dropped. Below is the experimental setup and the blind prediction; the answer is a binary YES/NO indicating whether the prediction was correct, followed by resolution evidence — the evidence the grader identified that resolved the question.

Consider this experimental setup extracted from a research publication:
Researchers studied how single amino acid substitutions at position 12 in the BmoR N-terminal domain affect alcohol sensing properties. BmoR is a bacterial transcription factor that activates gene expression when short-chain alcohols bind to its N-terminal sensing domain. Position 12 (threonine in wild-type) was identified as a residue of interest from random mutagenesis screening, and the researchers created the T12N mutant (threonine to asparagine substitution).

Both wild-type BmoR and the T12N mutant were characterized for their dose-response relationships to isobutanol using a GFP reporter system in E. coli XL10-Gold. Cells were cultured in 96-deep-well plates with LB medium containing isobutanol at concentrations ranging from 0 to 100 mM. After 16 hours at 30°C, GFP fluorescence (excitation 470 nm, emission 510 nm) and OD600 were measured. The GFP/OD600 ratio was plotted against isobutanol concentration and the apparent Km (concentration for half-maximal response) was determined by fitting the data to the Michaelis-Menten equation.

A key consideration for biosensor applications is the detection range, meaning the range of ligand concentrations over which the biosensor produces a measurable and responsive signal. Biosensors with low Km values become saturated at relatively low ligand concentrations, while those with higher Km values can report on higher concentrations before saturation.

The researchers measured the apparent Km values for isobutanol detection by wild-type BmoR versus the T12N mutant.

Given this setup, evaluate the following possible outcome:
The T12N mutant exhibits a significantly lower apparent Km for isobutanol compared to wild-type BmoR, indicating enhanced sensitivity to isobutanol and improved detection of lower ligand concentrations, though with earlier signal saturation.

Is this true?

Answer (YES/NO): NO